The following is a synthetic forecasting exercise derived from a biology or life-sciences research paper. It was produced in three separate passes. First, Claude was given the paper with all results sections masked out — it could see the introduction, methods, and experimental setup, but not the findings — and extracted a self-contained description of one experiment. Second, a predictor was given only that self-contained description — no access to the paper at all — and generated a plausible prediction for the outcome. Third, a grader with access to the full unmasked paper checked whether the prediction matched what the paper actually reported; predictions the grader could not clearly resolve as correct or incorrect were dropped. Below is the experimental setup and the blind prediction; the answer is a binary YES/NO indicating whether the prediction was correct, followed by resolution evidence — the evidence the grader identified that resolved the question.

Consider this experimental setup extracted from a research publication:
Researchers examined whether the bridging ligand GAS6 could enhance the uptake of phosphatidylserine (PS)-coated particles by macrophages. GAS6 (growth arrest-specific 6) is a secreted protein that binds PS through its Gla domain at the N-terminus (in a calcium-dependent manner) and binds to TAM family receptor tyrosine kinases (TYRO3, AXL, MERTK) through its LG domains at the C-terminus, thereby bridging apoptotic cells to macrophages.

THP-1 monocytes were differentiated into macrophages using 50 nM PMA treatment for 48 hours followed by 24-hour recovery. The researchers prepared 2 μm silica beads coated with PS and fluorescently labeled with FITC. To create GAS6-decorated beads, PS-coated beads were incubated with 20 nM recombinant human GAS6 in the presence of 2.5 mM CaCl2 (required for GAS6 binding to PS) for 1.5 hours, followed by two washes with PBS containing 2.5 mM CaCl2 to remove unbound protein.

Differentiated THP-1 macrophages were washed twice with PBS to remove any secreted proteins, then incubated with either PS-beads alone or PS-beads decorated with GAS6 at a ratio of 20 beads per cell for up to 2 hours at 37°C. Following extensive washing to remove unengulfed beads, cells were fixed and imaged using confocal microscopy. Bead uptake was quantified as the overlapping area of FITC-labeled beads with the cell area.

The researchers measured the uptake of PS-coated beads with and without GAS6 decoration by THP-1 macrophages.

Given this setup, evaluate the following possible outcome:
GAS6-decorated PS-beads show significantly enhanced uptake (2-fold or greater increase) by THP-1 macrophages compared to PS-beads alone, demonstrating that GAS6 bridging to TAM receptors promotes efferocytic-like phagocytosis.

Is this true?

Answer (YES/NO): NO